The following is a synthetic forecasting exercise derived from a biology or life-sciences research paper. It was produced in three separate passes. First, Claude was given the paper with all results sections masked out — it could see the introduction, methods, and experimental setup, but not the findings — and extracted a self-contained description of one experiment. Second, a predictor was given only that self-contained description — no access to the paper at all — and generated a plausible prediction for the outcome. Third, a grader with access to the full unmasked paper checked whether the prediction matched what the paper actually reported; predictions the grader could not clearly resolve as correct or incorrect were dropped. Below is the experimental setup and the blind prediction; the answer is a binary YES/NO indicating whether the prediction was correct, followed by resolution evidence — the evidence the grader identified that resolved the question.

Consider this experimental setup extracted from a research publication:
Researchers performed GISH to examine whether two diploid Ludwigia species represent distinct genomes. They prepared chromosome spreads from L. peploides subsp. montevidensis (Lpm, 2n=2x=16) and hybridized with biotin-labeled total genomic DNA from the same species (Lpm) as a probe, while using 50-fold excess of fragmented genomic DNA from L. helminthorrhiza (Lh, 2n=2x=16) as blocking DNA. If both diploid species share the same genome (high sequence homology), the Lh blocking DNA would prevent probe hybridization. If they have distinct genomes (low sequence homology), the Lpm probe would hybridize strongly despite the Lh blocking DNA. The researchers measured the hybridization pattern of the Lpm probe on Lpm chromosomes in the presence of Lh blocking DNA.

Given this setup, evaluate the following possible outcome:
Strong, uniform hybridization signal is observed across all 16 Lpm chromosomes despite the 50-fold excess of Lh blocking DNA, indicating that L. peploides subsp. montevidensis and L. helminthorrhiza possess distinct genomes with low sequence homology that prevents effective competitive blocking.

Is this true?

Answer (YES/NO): YES